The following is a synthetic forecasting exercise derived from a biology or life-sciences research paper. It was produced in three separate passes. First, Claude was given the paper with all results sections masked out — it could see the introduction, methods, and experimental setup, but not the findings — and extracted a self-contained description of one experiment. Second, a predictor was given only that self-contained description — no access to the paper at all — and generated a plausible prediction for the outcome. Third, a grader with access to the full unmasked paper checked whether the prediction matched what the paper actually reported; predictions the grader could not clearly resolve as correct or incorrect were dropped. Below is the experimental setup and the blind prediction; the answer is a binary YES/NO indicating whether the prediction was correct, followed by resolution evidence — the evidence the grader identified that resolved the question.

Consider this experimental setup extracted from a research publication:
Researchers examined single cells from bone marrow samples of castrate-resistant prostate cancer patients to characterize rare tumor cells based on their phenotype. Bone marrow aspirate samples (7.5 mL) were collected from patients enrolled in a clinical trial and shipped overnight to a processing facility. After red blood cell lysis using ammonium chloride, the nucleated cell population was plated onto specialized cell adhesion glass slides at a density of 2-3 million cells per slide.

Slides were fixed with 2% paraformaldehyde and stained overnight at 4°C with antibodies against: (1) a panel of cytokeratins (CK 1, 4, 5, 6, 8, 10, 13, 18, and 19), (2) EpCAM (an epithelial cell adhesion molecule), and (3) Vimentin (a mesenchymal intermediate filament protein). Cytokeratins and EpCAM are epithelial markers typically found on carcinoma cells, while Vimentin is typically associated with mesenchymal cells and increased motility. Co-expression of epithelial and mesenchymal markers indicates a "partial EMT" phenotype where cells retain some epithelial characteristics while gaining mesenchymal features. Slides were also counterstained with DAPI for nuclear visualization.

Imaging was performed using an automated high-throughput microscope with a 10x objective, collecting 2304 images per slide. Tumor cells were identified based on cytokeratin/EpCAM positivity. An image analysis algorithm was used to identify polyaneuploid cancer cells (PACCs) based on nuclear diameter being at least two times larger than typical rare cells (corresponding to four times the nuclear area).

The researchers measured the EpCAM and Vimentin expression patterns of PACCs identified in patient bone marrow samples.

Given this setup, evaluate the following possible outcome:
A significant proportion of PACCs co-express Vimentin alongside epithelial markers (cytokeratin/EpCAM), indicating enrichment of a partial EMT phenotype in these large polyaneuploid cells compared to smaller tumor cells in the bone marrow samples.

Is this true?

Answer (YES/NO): NO